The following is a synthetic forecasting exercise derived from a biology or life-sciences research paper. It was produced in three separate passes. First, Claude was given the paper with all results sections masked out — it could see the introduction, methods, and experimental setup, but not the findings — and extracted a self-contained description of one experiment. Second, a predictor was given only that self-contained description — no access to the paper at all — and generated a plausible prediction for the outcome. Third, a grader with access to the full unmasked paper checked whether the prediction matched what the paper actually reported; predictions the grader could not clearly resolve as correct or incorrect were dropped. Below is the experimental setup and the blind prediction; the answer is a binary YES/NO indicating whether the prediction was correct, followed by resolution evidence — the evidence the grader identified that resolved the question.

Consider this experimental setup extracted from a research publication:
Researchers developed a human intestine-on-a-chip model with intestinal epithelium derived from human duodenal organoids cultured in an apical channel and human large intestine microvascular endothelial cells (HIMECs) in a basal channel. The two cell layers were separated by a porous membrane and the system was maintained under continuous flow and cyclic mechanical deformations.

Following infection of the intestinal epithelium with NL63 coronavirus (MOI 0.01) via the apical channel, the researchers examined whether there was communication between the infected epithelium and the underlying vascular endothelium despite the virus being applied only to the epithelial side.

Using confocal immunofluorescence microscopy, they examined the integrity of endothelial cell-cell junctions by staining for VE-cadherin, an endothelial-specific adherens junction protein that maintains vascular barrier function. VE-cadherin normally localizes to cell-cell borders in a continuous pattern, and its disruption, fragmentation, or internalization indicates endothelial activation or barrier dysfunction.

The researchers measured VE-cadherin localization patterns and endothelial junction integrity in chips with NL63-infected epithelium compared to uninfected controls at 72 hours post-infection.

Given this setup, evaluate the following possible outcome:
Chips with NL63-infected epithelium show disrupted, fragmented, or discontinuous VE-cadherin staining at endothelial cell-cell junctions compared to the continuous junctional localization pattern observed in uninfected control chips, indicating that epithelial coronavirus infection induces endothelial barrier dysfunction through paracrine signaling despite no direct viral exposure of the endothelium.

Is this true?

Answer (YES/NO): YES